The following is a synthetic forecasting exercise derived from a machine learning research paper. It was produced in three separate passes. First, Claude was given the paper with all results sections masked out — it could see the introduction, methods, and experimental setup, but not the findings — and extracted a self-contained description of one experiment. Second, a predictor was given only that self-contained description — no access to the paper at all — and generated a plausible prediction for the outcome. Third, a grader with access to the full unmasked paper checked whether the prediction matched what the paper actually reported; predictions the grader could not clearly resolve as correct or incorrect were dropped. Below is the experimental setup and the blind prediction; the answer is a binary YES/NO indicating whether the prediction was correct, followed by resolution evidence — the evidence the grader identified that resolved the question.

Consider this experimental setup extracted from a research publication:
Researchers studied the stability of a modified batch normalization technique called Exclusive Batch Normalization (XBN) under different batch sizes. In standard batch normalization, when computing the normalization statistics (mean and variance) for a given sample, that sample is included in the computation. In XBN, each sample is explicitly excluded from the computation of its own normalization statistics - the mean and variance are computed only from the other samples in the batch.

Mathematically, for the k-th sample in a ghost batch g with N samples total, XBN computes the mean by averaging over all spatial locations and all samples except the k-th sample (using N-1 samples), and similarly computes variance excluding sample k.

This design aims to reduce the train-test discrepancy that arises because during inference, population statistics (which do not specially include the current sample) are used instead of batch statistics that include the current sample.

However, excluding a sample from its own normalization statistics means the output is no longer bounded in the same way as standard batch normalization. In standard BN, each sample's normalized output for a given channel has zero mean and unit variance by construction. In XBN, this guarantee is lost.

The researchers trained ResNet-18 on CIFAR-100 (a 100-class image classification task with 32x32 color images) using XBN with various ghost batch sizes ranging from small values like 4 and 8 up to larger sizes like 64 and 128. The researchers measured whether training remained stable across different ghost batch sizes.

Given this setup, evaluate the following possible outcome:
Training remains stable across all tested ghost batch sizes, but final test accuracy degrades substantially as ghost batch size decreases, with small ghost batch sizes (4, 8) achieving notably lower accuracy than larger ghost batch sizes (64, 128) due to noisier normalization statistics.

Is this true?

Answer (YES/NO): NO